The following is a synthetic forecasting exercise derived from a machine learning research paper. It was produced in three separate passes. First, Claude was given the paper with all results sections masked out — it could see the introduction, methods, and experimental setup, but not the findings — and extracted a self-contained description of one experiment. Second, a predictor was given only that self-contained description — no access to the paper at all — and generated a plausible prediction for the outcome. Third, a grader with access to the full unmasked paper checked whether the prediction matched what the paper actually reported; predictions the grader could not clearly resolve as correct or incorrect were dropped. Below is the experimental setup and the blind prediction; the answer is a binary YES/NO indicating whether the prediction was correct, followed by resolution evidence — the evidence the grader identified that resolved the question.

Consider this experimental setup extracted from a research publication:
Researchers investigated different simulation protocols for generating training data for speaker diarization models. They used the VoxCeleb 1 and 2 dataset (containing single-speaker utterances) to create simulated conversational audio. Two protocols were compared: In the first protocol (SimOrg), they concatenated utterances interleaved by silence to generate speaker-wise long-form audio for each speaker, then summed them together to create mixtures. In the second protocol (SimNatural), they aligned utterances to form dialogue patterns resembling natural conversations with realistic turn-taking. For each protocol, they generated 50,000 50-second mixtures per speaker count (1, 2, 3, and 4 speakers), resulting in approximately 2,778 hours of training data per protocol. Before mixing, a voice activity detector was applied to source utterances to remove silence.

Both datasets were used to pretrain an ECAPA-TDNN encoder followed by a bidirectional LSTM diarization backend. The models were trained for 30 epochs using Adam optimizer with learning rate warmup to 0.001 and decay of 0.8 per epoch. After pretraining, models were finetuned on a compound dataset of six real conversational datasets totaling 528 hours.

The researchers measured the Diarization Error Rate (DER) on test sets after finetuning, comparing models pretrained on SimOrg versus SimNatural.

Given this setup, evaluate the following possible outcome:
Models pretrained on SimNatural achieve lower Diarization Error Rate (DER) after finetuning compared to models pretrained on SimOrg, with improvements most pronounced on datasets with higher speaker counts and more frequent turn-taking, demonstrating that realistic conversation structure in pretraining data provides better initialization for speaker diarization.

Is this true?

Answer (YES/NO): NO